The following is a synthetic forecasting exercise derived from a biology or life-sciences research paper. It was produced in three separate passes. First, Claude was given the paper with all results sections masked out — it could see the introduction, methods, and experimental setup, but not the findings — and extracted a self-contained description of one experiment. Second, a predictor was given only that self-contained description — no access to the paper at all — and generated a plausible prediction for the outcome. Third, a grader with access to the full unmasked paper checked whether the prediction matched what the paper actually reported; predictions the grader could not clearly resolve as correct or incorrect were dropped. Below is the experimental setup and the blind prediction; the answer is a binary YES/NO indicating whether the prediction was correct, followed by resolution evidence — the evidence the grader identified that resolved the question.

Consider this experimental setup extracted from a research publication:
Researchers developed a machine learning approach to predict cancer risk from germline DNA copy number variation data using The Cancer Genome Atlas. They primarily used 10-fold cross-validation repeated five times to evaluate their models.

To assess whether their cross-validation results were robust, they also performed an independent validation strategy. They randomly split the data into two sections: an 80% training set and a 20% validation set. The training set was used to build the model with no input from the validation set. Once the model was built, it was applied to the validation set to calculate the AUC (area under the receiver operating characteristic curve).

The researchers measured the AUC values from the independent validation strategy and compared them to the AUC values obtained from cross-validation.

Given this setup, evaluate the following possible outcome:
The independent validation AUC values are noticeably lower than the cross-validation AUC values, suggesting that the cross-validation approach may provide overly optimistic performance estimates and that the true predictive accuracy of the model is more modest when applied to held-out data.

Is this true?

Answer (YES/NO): NO